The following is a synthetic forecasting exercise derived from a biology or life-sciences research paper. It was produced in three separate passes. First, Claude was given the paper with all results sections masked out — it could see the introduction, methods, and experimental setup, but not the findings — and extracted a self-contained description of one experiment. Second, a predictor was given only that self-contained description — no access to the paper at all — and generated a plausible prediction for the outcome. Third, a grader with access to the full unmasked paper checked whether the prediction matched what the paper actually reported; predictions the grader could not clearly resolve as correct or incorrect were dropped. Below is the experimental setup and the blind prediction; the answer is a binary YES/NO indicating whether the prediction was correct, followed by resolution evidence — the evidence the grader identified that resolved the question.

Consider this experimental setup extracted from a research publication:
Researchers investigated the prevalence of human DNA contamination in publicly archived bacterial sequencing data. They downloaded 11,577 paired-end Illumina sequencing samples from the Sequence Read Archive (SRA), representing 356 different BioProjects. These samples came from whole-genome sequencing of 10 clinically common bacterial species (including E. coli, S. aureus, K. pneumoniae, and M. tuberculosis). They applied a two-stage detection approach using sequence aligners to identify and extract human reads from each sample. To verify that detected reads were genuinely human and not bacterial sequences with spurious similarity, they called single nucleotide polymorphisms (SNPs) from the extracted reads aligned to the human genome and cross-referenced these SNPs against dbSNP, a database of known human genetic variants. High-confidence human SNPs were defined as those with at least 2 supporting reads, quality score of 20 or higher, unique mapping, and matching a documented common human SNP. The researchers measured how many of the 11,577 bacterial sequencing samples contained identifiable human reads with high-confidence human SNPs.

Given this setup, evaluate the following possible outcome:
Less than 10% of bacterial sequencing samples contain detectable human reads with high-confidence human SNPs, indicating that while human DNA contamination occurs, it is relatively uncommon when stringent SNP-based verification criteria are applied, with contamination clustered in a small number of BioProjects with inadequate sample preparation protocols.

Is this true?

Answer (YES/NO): NO